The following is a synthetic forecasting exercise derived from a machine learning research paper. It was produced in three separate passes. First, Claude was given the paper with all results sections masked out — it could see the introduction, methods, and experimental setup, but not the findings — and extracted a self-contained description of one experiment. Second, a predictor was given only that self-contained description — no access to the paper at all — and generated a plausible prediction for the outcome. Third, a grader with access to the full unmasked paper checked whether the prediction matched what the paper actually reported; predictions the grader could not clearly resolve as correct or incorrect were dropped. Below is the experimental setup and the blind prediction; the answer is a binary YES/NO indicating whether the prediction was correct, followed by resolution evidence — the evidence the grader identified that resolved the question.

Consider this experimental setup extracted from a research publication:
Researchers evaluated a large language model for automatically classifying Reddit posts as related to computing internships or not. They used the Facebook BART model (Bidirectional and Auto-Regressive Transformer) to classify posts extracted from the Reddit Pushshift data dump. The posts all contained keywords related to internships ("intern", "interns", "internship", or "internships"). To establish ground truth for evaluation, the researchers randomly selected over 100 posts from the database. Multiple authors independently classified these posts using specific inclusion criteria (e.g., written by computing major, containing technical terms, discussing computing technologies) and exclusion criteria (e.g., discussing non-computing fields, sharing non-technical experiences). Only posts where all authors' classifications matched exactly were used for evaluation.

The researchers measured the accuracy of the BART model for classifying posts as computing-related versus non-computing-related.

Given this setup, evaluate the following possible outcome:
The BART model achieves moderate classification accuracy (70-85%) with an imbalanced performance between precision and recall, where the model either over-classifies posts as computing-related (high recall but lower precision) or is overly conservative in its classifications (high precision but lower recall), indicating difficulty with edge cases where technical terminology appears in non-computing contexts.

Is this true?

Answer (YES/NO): NO